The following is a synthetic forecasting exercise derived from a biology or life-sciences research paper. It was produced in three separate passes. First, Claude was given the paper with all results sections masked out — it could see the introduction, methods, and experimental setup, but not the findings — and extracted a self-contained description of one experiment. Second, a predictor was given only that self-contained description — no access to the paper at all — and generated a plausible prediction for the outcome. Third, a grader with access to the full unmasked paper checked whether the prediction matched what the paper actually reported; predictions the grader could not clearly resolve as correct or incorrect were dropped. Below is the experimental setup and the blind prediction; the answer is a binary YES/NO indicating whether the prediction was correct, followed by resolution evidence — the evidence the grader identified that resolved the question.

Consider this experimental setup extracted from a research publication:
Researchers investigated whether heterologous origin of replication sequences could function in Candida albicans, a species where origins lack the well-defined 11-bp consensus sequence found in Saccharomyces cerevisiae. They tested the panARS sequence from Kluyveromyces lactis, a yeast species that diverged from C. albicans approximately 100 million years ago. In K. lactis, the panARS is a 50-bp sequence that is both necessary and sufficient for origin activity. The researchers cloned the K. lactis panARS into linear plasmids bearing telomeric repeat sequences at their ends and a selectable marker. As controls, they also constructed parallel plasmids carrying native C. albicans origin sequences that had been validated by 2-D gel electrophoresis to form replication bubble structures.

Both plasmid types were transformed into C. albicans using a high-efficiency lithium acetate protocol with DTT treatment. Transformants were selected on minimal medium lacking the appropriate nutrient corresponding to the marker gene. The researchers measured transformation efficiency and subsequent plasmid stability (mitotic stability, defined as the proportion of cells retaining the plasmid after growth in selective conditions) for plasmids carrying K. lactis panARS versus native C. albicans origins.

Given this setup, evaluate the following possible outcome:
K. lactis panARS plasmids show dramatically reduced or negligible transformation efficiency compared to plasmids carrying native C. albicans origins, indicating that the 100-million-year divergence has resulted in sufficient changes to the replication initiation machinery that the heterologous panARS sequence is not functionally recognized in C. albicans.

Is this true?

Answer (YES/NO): NO